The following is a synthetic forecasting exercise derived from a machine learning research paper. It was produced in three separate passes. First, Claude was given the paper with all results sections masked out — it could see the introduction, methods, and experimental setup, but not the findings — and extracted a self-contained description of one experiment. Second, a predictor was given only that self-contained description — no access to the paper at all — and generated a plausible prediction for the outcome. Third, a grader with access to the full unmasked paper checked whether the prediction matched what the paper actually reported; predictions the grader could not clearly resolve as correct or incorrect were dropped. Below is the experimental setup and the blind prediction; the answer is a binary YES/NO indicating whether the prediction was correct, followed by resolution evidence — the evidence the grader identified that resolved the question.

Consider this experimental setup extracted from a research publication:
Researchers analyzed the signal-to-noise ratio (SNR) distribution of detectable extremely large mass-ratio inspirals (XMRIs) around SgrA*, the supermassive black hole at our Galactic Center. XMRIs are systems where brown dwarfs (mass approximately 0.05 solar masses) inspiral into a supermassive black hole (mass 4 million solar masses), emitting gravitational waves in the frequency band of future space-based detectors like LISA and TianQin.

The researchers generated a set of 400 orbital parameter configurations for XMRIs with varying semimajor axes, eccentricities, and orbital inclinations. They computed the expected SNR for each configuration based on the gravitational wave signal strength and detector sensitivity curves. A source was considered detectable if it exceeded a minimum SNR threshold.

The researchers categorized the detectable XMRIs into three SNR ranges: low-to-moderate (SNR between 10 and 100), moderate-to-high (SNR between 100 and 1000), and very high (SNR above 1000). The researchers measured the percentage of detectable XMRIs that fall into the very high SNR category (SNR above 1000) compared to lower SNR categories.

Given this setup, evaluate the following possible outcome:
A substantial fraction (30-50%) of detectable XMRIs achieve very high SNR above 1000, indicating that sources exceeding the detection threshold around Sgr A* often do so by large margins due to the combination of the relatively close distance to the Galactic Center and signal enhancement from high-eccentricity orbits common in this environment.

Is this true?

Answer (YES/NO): NO